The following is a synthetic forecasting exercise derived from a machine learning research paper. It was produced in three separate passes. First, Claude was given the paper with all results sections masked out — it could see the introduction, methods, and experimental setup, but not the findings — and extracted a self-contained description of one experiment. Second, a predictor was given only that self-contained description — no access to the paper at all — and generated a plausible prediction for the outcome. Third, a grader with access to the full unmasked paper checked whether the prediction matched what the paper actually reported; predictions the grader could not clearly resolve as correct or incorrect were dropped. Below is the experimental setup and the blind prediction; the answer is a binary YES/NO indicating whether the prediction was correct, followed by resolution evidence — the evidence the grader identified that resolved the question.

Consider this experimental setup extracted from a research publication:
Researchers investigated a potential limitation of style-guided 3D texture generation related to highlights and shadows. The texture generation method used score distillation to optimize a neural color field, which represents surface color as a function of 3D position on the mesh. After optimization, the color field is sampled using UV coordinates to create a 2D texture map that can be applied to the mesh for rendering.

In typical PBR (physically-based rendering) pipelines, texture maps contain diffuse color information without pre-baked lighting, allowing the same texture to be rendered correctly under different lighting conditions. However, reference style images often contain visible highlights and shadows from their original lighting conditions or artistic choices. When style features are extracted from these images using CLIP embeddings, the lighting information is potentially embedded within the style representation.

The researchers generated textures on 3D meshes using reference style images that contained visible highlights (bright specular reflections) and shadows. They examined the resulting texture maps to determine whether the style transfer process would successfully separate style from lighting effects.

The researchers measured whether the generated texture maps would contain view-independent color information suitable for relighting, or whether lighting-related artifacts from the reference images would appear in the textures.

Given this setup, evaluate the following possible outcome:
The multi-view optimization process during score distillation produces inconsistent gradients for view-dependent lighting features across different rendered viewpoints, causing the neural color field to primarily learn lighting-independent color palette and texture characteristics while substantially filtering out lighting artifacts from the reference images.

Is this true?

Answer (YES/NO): NO